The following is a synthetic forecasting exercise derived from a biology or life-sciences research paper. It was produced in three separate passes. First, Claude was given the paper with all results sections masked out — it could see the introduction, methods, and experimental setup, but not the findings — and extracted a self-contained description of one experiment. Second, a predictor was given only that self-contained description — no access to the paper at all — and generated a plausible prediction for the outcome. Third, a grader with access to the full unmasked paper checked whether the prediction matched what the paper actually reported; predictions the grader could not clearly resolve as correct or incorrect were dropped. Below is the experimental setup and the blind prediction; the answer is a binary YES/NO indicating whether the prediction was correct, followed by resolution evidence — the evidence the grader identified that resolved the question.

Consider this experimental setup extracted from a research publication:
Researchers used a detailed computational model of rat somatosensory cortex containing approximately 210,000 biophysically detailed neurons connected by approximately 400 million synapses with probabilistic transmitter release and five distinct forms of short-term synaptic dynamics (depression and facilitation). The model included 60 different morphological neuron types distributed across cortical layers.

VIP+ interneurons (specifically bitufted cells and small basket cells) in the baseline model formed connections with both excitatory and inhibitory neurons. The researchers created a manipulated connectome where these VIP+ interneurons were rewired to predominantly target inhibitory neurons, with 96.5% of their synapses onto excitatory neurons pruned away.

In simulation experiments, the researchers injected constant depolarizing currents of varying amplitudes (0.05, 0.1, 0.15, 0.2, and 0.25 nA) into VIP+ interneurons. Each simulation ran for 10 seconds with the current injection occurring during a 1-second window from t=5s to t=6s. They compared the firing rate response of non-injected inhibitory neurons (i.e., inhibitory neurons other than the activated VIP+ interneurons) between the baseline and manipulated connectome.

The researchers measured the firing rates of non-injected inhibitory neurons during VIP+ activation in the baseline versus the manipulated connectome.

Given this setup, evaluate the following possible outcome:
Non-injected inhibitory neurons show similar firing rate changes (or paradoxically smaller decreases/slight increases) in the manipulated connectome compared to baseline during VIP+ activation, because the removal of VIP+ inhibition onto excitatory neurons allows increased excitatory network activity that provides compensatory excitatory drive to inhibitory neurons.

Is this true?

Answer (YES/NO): NO